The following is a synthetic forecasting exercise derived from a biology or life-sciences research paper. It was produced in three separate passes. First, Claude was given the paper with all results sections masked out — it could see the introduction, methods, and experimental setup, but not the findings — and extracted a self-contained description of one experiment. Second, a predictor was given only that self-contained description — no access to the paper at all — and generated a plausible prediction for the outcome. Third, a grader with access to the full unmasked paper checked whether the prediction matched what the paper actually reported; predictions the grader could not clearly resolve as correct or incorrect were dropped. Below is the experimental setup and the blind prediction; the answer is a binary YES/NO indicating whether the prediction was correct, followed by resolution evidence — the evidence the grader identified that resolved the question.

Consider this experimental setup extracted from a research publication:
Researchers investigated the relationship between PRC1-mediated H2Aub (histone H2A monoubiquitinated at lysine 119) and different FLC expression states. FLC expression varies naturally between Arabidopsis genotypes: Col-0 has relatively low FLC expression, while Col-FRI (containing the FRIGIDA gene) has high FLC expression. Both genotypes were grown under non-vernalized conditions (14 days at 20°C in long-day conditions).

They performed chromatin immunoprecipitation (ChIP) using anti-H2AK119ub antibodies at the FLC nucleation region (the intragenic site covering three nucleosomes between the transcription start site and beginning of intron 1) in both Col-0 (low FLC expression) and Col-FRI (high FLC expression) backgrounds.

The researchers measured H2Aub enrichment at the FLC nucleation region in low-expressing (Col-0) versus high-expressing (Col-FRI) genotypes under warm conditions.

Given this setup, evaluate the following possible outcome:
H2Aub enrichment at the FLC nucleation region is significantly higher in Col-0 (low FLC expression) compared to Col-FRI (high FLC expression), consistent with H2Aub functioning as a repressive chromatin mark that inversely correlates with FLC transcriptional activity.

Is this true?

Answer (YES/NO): YES